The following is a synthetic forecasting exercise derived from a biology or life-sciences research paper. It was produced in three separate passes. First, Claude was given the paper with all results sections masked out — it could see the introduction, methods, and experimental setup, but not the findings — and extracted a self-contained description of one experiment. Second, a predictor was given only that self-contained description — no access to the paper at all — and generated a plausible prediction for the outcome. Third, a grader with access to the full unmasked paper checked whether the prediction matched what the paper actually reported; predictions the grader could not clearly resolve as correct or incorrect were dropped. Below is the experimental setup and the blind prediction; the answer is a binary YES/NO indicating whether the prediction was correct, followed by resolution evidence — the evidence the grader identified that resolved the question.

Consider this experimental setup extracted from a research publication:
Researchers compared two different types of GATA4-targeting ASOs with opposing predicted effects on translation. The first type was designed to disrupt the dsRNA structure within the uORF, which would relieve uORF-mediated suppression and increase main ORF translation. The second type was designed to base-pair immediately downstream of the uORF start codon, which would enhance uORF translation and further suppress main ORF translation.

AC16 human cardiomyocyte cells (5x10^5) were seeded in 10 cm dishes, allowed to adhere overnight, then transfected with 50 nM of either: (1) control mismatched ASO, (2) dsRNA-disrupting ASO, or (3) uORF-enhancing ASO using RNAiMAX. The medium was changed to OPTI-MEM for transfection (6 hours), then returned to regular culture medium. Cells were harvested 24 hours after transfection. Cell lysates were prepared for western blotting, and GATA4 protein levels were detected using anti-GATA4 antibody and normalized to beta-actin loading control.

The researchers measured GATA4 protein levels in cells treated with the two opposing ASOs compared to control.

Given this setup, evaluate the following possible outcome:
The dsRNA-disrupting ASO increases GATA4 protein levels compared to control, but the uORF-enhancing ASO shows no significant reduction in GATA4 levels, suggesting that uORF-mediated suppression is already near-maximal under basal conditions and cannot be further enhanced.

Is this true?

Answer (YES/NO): NO